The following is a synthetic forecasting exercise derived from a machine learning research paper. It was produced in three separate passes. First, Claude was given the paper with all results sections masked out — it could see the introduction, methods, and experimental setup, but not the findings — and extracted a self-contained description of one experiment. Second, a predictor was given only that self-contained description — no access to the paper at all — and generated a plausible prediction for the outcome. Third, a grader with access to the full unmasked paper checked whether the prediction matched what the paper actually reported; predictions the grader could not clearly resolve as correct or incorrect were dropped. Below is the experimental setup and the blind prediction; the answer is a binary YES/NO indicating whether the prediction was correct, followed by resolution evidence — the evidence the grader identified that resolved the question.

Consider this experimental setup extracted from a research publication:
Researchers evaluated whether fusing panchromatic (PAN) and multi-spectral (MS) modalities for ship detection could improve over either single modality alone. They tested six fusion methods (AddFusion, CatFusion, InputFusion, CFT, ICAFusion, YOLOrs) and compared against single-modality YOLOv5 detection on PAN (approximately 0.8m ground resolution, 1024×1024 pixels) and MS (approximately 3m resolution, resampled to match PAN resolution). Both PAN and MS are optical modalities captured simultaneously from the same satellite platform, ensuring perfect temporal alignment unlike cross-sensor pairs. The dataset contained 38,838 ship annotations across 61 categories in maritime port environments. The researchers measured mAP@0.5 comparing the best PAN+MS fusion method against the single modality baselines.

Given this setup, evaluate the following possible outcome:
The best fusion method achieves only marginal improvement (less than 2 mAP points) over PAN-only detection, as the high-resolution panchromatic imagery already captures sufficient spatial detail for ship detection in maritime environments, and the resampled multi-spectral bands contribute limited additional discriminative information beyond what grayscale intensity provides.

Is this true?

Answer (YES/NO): NO